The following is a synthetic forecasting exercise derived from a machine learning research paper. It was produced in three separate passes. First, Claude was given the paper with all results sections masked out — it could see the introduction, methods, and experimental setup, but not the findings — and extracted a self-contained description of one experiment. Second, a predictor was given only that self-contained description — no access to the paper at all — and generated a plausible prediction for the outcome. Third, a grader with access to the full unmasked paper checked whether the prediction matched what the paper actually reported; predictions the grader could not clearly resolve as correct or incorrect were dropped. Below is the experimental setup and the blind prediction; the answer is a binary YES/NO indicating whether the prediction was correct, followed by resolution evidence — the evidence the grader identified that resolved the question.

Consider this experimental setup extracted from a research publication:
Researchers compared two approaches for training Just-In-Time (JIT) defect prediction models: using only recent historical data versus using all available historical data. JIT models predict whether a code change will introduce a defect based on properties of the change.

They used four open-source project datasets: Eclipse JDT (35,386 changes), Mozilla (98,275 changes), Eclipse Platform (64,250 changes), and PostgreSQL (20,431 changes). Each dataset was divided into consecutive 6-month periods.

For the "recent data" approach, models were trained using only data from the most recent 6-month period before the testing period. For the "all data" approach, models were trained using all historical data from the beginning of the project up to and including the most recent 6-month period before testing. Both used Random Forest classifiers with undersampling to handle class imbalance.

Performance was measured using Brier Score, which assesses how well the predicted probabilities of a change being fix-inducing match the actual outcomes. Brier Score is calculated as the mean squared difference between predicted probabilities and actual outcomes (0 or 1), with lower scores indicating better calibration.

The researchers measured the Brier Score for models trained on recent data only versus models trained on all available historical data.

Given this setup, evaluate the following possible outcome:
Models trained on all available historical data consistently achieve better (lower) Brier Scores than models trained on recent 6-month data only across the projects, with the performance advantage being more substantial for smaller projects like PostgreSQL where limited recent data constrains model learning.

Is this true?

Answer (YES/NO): NO